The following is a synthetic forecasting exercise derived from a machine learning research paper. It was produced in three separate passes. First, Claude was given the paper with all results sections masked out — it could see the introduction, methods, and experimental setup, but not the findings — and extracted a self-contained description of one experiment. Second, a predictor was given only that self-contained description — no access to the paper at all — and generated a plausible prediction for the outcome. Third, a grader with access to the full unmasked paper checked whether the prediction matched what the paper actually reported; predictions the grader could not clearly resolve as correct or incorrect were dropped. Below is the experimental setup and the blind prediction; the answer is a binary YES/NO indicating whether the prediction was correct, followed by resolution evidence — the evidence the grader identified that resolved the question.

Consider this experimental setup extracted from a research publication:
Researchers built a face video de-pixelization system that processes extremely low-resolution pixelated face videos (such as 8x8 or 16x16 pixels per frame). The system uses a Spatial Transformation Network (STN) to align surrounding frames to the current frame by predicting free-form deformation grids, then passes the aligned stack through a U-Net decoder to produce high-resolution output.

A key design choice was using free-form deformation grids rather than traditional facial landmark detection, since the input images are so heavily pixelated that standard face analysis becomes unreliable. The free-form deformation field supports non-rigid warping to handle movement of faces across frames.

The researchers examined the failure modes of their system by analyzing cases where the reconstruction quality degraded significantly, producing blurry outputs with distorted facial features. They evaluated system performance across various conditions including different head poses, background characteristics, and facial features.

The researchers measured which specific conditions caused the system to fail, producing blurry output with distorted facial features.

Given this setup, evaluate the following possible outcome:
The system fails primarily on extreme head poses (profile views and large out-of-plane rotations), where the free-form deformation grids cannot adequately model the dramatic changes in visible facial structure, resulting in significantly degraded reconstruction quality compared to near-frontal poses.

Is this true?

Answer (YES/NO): NO